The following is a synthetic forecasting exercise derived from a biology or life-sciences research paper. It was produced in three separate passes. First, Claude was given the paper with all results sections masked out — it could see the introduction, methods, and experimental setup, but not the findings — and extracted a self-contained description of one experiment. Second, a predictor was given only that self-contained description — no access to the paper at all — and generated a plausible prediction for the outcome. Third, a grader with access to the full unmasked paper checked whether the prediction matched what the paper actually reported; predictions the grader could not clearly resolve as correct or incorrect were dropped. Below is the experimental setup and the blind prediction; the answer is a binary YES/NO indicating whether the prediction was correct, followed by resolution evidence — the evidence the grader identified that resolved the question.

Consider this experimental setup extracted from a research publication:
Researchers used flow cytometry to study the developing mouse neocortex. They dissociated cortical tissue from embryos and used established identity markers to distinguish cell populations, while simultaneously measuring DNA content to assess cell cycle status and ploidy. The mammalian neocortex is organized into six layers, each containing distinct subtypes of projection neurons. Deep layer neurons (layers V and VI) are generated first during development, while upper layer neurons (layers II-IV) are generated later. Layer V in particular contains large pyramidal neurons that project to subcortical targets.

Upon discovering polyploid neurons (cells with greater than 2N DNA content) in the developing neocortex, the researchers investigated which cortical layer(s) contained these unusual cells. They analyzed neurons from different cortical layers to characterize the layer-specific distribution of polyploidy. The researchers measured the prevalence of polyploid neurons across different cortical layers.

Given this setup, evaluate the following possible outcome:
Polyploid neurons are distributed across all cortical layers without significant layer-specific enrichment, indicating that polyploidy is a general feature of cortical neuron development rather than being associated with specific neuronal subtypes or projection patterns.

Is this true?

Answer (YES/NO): NO